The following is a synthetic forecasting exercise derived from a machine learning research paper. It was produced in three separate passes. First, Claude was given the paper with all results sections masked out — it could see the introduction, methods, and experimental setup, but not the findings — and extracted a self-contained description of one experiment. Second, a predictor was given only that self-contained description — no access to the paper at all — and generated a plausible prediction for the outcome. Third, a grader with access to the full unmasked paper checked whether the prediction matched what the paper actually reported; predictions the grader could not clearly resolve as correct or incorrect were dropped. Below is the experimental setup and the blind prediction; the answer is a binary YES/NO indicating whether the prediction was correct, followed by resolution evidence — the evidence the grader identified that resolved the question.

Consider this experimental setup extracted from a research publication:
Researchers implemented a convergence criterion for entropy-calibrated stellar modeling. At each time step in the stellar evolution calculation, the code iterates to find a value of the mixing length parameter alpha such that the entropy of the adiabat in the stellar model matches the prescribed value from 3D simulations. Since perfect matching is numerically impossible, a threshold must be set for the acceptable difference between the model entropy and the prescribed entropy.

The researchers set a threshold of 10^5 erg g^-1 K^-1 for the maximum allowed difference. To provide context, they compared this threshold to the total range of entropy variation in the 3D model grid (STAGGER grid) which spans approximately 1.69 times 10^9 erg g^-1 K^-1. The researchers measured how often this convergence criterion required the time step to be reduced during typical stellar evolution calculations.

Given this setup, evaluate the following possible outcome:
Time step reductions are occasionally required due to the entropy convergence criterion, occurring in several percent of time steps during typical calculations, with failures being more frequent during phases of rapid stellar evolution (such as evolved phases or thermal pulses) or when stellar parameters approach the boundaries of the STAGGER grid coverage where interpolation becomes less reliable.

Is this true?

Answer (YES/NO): NO